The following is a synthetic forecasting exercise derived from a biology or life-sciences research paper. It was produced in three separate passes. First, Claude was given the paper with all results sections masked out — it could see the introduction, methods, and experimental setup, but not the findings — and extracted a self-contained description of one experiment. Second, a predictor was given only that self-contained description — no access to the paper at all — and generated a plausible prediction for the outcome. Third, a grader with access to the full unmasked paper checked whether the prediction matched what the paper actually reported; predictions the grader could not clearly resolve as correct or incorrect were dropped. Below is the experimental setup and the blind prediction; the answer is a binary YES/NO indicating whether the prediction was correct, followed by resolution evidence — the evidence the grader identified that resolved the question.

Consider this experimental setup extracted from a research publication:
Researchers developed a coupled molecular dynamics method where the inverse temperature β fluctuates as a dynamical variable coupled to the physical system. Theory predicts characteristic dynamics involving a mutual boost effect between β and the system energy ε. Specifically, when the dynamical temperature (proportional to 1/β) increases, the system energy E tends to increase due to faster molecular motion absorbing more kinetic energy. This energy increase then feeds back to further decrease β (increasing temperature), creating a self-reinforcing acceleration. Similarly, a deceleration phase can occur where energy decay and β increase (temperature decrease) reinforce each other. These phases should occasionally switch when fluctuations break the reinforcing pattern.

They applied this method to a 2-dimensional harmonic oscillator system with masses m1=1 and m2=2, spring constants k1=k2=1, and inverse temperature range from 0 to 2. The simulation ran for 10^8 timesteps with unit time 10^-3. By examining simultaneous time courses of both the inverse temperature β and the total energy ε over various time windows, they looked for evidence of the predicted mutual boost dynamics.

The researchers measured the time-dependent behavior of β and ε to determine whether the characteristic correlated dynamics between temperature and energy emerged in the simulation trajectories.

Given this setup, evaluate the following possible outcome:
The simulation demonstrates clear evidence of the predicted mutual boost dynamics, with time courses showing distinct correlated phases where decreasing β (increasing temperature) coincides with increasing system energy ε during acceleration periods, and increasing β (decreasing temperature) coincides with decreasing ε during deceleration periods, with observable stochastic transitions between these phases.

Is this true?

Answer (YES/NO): YES